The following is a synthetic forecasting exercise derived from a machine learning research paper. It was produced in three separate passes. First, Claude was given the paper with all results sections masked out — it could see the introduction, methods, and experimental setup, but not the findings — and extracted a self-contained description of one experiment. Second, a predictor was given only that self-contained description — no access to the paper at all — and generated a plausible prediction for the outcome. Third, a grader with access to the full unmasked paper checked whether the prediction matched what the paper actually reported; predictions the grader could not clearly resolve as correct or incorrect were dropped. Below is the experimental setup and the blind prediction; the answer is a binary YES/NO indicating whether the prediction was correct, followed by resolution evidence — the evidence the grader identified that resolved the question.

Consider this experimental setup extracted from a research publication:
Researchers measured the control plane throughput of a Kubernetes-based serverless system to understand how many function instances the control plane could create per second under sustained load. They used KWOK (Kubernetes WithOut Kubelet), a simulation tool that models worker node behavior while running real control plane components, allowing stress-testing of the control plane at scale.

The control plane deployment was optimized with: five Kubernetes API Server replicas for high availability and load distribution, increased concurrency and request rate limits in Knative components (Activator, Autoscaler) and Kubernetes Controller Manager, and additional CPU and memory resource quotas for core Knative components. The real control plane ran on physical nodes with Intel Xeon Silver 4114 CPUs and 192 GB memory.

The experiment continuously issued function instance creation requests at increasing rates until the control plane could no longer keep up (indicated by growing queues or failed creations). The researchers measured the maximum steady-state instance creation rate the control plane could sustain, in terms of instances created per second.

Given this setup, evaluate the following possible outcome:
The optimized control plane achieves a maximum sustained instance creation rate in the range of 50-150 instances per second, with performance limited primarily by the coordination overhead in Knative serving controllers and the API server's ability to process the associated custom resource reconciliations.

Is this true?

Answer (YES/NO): YES